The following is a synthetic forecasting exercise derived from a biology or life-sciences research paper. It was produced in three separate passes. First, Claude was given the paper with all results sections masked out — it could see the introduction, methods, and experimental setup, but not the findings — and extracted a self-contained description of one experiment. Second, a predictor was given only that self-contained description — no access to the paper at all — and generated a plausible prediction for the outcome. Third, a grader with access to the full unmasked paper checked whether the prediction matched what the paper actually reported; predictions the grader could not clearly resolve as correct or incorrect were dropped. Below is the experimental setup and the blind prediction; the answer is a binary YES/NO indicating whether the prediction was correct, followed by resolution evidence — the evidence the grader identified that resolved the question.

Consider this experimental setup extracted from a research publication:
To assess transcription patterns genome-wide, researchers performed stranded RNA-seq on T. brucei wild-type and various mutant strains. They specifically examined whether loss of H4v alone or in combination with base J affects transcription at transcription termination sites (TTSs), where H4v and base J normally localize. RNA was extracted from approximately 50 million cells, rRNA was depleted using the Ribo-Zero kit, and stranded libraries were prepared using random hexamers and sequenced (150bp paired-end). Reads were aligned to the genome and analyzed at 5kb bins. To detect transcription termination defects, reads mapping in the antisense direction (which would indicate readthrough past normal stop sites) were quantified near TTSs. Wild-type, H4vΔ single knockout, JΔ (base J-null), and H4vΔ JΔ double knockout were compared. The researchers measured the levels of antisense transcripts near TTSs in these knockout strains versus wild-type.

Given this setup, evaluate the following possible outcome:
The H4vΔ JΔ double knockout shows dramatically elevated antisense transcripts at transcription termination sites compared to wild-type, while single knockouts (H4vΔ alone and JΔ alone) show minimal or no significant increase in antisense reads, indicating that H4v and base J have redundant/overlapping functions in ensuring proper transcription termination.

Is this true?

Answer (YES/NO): NO